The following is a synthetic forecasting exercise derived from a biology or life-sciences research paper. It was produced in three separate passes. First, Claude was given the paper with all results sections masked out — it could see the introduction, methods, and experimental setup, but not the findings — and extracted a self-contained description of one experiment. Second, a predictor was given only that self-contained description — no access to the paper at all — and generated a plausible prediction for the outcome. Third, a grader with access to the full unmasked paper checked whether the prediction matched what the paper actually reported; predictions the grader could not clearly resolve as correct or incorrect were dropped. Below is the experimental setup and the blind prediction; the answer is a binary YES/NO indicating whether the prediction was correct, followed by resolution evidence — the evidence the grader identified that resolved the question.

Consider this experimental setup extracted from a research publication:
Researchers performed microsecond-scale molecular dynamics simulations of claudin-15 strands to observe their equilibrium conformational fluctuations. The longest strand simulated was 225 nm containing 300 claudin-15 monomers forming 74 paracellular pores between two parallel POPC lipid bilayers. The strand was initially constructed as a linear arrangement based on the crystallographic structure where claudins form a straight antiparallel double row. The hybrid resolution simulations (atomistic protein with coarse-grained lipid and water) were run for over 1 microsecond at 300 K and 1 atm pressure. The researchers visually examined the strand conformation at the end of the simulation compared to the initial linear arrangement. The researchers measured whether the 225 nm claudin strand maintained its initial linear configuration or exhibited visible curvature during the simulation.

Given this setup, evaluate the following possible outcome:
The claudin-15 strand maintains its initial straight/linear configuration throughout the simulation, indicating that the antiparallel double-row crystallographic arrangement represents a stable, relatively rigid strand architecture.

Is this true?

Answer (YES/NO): NO